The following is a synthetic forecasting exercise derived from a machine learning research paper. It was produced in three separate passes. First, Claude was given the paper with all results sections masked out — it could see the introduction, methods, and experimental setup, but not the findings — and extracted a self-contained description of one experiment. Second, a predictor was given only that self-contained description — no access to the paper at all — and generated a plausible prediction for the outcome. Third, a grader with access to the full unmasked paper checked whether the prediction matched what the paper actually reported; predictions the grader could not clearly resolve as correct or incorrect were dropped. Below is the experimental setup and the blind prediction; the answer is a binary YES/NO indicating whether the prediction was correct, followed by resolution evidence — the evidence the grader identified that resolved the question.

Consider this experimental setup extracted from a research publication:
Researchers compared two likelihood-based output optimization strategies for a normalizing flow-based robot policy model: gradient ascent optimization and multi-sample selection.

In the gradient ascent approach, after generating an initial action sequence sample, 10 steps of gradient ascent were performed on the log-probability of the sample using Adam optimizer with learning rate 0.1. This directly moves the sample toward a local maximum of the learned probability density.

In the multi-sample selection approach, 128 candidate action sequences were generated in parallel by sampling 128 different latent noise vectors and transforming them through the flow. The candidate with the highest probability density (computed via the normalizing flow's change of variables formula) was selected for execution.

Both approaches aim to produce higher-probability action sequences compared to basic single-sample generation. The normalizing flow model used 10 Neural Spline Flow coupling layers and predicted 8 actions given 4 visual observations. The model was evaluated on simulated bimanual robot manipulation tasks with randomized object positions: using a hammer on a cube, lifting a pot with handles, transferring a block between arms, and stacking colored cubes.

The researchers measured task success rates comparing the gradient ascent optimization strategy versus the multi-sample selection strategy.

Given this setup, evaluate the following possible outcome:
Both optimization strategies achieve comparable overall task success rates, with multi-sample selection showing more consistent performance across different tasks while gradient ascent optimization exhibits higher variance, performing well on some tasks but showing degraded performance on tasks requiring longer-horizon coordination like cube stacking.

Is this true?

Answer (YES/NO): NO